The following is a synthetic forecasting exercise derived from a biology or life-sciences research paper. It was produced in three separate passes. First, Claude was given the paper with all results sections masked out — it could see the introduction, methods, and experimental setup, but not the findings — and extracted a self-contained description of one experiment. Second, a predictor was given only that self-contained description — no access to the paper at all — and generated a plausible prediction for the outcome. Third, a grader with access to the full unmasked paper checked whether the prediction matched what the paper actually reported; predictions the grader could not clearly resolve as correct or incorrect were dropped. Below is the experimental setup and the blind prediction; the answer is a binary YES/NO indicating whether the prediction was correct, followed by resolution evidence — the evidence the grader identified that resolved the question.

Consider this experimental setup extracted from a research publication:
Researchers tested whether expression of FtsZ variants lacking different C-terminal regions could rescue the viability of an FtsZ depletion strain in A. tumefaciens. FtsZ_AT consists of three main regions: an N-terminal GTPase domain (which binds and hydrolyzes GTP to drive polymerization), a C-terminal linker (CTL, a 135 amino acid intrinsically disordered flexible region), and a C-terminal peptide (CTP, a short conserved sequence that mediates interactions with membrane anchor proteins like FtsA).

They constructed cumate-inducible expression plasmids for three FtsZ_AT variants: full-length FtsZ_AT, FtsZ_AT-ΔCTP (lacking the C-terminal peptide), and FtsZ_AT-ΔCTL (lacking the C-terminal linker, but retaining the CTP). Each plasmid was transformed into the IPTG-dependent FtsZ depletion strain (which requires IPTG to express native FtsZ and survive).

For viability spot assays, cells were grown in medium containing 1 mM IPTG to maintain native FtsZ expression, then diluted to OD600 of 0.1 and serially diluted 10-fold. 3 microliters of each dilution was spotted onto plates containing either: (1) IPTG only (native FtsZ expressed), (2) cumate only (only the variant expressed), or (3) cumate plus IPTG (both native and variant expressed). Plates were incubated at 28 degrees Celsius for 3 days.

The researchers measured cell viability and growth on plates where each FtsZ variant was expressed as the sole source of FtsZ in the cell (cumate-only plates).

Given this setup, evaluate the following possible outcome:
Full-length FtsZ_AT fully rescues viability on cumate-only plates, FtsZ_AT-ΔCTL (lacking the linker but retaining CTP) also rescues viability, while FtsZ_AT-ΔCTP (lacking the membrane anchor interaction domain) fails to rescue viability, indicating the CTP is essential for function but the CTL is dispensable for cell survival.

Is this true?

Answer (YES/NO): NO